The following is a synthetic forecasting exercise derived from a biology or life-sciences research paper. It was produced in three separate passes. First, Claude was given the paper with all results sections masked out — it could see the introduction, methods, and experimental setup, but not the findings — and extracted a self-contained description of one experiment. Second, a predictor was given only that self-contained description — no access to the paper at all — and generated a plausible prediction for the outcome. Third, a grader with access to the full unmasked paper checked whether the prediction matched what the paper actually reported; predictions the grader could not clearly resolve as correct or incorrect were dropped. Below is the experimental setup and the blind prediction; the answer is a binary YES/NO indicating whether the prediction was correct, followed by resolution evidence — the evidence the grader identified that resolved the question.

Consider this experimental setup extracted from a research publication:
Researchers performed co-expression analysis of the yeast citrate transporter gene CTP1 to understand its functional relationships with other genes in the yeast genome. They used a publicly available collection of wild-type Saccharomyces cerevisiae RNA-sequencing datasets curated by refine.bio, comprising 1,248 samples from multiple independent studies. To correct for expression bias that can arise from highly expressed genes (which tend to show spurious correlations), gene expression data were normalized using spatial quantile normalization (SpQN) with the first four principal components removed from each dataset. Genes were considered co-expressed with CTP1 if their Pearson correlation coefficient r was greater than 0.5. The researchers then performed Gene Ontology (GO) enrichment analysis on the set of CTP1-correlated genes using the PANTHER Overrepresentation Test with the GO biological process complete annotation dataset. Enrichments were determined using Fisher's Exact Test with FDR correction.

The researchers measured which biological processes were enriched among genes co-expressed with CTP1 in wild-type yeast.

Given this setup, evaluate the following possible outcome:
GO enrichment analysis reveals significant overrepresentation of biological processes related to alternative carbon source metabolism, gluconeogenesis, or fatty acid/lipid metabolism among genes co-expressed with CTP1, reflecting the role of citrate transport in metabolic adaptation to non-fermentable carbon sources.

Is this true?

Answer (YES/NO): NO